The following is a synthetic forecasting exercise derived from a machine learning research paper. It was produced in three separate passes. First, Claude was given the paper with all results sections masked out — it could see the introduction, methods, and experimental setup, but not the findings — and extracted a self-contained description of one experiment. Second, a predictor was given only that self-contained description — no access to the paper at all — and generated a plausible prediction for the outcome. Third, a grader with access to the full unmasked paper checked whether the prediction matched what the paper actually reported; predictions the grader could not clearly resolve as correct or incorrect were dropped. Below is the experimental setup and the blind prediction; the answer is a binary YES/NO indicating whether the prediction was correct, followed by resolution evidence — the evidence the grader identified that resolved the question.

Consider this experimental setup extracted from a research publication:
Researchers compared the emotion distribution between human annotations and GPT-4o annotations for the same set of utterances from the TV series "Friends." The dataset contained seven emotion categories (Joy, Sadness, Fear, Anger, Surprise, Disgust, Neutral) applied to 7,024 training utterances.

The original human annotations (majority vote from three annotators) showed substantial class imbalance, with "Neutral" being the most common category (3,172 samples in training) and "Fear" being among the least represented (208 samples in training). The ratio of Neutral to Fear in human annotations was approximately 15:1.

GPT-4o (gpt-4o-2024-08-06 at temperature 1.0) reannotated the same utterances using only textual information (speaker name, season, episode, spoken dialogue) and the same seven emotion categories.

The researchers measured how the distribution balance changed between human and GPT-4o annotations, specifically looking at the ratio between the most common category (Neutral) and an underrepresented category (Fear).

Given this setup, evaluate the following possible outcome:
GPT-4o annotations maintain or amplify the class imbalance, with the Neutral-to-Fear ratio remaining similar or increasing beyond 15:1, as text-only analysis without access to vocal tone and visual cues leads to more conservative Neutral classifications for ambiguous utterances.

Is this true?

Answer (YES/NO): NO